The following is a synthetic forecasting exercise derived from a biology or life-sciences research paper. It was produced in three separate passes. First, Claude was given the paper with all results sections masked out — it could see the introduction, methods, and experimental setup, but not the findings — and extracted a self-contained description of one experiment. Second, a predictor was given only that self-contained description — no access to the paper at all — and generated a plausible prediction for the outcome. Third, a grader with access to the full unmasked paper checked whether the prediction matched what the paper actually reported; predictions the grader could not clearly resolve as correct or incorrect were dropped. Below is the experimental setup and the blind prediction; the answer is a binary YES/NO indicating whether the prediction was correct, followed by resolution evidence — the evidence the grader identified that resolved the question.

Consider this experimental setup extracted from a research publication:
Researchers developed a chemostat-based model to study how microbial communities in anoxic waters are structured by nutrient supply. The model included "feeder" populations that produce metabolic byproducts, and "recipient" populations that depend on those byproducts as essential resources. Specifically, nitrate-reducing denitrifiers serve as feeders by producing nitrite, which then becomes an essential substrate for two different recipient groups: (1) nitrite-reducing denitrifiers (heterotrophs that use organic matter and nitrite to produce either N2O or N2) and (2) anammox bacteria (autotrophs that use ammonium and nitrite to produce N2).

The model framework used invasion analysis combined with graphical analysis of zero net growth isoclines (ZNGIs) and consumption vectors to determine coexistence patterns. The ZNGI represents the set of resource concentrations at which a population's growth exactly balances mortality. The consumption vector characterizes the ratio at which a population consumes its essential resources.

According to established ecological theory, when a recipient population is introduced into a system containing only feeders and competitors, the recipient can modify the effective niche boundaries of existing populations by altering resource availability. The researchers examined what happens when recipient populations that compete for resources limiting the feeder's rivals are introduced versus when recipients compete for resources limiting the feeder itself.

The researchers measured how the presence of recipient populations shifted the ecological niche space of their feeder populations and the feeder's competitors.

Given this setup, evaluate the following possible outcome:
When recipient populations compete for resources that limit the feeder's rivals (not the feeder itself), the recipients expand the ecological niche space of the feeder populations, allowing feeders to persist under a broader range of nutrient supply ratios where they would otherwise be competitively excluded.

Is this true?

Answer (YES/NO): YES